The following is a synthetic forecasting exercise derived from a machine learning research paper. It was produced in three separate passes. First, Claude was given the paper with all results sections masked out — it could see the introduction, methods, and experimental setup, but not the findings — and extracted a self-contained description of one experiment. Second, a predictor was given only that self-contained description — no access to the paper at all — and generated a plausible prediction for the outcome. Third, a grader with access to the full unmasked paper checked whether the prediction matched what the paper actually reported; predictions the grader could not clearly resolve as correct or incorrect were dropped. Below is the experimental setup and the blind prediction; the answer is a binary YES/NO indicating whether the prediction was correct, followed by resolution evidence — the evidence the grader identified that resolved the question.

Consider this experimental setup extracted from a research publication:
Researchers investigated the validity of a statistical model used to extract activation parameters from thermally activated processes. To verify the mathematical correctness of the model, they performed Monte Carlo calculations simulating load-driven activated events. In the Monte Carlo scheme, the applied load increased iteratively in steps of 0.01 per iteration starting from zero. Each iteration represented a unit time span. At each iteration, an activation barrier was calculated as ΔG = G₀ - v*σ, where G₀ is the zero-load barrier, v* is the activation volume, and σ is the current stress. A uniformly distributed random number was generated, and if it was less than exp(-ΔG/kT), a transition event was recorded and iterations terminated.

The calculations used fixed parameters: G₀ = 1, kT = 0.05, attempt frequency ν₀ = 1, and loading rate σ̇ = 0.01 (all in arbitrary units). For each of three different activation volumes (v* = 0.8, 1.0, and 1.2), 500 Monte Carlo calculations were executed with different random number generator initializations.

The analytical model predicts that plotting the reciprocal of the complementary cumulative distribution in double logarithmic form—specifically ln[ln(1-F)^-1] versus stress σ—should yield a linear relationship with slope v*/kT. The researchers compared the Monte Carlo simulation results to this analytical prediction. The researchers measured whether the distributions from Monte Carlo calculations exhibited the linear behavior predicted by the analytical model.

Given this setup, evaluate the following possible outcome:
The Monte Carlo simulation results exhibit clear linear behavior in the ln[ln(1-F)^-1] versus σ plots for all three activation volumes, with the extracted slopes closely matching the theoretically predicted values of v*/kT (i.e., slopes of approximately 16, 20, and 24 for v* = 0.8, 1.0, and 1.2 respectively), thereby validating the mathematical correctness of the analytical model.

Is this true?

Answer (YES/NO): YES